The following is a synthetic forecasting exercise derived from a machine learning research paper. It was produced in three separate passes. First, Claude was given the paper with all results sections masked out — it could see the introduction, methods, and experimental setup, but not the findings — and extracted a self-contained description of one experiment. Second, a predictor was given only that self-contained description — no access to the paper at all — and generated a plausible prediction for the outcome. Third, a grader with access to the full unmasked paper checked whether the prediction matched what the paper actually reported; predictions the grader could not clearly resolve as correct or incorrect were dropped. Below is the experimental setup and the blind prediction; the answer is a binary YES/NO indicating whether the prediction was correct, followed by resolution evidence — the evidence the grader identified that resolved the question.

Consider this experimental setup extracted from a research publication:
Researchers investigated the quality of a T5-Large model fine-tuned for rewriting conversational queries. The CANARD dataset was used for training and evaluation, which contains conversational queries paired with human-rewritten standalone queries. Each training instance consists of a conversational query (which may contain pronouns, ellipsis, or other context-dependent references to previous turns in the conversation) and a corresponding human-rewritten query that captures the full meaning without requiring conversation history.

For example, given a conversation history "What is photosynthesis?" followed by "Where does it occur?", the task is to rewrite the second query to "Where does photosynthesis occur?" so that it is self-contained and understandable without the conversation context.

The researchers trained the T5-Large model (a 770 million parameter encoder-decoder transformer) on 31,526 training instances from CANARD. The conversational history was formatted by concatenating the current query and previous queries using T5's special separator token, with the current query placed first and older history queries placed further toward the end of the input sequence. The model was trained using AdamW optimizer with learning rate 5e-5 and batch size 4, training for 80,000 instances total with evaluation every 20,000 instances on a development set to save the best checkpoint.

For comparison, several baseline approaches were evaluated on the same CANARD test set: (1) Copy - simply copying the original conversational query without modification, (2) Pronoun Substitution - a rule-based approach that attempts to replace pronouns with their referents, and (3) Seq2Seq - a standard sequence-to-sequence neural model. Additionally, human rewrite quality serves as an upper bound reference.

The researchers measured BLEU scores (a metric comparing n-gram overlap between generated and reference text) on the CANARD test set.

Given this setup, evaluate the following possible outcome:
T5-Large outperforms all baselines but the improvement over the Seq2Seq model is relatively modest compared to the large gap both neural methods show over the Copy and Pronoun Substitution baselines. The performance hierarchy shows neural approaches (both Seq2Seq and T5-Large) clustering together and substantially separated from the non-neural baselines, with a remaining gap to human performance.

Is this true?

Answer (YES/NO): NO